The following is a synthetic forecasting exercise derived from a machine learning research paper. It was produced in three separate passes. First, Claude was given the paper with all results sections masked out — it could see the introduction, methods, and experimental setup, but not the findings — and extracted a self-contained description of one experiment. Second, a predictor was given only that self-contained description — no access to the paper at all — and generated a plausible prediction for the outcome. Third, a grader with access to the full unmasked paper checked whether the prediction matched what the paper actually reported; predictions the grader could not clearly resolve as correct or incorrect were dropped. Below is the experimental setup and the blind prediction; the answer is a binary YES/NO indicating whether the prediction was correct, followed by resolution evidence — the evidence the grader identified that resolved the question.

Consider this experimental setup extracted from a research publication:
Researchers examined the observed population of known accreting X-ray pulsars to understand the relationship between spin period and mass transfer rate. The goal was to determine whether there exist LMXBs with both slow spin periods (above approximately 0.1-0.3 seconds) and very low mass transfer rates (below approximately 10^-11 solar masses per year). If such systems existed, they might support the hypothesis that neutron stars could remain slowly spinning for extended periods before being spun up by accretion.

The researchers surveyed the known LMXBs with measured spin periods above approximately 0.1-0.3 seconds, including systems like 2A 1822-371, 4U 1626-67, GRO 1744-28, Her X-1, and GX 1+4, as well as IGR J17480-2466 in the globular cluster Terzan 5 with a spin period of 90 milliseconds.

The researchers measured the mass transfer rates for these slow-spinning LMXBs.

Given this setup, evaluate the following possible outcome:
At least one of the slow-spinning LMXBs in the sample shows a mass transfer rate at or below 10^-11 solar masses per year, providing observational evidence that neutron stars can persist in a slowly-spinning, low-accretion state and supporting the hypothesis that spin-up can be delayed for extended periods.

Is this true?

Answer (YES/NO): NO